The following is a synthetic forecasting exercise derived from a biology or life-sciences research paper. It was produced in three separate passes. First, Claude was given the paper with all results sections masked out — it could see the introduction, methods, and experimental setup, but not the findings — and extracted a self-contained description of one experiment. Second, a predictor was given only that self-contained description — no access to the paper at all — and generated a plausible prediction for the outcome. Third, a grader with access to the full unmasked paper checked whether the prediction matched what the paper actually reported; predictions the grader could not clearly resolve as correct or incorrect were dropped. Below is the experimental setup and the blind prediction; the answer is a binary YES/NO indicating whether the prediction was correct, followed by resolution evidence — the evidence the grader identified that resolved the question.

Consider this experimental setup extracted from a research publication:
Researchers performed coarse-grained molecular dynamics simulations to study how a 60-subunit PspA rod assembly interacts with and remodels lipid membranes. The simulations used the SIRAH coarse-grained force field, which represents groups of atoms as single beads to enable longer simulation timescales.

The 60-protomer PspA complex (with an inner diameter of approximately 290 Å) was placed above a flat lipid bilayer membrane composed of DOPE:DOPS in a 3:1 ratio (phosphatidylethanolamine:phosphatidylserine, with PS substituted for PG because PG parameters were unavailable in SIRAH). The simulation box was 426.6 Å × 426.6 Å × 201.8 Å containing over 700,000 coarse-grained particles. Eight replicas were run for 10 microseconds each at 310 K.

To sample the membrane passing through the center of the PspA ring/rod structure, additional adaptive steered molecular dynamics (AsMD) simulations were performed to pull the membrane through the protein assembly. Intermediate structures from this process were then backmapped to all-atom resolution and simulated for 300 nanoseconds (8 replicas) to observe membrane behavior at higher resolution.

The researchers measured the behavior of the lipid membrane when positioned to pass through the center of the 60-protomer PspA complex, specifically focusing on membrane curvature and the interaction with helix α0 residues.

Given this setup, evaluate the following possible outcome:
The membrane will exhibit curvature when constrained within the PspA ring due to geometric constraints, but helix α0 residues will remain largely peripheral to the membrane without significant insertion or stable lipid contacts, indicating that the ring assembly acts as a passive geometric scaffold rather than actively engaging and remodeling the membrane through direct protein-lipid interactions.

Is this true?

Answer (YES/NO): NO